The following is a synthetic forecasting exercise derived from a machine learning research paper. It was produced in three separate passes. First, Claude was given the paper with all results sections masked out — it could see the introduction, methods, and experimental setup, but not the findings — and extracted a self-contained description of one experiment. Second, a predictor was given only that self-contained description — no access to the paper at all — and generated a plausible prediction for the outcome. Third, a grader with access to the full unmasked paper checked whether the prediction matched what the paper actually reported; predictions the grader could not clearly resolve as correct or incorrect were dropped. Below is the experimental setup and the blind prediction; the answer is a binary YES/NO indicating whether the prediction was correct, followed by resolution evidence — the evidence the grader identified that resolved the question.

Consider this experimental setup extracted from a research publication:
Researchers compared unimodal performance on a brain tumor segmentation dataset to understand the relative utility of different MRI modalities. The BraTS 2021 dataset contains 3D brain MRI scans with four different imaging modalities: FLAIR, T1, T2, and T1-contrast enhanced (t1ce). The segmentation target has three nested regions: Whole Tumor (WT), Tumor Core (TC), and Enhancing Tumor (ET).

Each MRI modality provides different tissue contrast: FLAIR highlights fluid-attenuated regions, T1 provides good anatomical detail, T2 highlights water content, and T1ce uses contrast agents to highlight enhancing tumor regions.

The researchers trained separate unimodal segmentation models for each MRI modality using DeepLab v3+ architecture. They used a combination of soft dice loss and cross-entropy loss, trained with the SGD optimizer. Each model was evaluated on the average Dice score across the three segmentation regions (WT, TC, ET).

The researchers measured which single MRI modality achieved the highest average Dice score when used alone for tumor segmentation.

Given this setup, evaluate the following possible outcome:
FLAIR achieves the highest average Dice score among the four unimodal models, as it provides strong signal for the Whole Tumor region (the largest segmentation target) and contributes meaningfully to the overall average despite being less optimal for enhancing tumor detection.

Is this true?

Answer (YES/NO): YES